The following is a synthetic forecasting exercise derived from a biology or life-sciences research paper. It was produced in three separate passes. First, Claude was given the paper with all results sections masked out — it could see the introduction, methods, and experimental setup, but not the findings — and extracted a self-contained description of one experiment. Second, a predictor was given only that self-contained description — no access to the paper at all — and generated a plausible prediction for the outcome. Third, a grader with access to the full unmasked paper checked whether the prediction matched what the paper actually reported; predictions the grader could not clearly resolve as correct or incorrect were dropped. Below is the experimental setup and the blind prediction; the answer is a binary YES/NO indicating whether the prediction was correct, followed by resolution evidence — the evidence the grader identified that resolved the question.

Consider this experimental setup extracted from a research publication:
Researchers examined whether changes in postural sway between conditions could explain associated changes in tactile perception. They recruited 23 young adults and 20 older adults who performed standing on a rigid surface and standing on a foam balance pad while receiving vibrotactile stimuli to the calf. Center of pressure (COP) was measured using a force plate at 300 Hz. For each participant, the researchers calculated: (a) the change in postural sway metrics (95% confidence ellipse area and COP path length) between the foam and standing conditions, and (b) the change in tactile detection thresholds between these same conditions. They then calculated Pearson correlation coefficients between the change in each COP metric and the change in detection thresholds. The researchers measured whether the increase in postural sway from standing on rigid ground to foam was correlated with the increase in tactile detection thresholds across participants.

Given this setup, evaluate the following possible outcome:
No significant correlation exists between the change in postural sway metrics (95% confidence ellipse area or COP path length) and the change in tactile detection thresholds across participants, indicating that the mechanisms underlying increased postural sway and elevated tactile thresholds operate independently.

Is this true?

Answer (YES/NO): YES